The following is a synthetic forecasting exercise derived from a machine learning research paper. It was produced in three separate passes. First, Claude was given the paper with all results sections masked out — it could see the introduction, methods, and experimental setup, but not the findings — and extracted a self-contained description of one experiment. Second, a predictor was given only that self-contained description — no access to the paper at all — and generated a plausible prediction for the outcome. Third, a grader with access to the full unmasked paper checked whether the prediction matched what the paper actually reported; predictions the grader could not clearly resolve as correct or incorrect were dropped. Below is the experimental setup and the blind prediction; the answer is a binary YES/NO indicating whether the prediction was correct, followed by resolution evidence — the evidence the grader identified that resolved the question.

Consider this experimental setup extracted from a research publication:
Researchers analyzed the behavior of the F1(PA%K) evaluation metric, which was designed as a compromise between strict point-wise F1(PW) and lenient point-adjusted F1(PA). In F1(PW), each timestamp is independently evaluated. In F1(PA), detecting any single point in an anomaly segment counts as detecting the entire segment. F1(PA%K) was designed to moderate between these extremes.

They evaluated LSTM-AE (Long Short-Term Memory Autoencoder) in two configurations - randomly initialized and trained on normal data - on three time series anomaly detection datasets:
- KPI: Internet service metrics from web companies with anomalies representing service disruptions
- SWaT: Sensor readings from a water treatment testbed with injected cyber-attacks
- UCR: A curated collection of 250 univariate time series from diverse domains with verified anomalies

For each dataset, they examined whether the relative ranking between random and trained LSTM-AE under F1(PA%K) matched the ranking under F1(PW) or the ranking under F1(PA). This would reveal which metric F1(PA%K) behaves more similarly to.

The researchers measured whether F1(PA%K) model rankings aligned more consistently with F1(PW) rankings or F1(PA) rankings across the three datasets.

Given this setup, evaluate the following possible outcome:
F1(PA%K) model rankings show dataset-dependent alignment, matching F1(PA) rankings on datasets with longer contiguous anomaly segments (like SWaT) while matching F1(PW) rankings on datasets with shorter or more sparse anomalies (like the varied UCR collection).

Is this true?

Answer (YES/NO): NO